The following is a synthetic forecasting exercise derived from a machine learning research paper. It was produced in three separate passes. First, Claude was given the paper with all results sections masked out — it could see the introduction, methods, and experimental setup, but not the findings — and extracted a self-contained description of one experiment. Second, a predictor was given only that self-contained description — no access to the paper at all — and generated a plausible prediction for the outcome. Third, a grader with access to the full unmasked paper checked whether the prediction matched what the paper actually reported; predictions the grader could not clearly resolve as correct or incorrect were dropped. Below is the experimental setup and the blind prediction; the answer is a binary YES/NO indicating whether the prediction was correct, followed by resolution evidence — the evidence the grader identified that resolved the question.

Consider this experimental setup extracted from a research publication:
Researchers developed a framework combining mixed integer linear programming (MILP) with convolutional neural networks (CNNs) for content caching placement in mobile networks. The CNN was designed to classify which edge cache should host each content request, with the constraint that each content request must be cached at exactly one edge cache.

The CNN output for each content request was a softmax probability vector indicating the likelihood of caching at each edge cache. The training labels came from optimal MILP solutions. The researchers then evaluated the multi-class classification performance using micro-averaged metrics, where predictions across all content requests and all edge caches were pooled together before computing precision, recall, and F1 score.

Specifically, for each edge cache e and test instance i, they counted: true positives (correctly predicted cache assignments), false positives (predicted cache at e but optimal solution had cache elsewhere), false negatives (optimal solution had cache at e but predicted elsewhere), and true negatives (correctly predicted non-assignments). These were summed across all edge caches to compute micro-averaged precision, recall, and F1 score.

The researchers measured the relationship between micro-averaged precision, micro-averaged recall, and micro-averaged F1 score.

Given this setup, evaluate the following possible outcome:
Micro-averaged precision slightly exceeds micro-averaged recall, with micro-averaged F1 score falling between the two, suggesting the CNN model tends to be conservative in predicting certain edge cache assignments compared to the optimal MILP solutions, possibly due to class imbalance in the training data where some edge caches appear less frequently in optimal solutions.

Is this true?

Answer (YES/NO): NO